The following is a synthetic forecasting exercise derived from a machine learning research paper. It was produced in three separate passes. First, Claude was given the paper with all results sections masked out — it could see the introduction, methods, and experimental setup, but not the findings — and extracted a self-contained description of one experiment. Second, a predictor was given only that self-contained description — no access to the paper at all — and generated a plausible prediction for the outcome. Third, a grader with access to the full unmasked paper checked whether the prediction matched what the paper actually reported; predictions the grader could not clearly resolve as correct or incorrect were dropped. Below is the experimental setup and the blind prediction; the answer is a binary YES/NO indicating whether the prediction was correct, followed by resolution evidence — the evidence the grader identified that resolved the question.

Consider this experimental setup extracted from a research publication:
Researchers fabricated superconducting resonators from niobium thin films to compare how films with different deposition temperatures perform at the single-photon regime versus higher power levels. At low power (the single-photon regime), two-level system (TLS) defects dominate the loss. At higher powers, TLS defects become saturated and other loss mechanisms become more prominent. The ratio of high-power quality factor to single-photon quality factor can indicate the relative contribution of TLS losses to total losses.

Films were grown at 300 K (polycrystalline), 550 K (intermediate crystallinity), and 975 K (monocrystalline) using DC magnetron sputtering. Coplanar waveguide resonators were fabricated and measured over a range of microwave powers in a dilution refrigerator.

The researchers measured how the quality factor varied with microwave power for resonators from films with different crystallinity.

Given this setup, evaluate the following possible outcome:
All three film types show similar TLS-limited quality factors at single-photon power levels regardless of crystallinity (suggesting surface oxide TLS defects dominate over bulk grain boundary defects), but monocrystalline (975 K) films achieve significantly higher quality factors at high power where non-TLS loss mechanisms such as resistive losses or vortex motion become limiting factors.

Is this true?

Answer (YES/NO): NO